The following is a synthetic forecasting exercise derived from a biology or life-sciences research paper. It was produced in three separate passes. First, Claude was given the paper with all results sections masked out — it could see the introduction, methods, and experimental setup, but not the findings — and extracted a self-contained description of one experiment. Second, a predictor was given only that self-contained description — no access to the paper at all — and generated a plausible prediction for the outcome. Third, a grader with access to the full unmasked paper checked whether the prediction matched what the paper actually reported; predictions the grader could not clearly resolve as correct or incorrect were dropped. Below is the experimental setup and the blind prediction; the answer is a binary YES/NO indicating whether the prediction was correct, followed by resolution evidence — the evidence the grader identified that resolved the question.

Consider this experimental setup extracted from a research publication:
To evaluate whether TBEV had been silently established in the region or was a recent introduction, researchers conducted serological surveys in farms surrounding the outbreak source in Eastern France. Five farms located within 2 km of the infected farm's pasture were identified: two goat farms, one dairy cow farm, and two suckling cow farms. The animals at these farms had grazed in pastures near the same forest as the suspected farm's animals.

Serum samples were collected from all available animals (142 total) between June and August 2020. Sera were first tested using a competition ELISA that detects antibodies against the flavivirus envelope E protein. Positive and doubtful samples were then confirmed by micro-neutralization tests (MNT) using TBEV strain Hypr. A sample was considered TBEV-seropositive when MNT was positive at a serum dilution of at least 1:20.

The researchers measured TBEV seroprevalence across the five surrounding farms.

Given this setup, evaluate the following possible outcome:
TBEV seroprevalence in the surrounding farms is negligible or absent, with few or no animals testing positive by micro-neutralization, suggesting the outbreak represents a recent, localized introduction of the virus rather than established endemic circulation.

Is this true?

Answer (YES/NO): NO